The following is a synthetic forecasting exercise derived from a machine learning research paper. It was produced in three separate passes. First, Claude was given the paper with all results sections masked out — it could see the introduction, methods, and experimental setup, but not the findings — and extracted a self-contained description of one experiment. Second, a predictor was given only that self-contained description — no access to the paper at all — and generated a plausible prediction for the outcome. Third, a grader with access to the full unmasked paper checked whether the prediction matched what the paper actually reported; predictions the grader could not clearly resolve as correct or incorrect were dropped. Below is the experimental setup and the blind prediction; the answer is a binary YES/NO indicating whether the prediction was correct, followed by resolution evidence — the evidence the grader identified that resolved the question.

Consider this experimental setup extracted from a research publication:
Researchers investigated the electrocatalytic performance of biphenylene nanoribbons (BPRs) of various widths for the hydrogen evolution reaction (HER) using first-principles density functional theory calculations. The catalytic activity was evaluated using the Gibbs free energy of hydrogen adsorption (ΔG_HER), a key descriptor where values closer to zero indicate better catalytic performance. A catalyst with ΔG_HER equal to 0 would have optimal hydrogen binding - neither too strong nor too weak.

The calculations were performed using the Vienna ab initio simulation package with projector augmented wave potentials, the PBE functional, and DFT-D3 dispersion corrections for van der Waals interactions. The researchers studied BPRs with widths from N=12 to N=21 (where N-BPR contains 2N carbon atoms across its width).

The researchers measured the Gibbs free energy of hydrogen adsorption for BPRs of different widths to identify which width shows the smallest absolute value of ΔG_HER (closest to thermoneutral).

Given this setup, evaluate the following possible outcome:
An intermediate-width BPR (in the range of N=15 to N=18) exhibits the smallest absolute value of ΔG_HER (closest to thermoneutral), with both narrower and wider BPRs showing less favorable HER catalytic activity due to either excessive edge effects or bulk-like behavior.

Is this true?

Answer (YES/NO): YES